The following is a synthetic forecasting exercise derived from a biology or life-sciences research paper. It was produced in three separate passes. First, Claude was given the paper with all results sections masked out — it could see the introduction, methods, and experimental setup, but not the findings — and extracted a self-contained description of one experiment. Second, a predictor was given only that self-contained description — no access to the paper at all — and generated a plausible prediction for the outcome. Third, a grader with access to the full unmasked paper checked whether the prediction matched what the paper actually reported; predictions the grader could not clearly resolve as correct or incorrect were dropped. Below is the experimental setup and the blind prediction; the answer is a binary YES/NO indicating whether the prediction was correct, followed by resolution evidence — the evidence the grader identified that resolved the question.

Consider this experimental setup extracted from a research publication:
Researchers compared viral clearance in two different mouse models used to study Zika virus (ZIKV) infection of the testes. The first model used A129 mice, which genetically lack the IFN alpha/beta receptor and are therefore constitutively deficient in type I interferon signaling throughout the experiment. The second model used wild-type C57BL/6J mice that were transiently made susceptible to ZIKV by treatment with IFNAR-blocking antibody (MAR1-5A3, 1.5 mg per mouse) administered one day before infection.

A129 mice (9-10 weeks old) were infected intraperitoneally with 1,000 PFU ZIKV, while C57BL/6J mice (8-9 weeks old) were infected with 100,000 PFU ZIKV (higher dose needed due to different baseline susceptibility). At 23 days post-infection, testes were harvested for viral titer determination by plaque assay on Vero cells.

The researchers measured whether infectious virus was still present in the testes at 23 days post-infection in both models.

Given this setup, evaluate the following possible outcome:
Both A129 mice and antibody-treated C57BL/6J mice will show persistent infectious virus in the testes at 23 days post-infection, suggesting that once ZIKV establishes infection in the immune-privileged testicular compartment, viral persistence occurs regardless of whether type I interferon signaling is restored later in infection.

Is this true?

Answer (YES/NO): NO